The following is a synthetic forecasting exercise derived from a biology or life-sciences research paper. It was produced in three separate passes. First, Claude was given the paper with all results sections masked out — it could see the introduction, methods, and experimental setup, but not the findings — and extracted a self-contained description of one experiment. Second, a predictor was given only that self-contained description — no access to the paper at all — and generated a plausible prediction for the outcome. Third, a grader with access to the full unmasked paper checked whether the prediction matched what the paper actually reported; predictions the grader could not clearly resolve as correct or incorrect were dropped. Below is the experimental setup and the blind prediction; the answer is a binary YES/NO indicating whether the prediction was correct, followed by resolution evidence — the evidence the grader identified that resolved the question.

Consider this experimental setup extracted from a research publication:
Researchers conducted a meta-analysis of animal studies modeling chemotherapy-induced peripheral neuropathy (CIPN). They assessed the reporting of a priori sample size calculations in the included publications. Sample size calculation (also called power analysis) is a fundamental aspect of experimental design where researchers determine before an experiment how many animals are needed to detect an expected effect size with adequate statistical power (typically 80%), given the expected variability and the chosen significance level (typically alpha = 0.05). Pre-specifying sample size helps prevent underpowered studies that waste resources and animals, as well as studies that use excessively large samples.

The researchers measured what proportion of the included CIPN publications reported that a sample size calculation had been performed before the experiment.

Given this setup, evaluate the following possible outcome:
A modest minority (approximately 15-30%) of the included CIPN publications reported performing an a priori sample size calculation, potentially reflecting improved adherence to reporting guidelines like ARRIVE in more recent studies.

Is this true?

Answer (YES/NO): NO